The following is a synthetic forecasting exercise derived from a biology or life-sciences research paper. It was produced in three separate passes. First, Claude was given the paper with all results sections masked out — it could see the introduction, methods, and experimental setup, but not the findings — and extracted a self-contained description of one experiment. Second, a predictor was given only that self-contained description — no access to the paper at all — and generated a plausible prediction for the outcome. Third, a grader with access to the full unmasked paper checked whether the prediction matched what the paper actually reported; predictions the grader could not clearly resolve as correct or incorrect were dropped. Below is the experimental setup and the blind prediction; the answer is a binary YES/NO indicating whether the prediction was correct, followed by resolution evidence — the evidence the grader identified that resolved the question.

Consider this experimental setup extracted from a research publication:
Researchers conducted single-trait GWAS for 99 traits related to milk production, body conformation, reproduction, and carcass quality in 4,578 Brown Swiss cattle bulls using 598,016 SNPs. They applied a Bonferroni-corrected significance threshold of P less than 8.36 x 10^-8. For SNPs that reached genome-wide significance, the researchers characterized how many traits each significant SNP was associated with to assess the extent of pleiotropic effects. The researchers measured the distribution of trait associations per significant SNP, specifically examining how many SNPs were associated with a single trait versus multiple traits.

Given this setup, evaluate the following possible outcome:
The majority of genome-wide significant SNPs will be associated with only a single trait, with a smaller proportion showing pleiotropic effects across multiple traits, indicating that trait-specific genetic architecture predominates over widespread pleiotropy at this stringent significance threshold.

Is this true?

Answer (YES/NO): YES